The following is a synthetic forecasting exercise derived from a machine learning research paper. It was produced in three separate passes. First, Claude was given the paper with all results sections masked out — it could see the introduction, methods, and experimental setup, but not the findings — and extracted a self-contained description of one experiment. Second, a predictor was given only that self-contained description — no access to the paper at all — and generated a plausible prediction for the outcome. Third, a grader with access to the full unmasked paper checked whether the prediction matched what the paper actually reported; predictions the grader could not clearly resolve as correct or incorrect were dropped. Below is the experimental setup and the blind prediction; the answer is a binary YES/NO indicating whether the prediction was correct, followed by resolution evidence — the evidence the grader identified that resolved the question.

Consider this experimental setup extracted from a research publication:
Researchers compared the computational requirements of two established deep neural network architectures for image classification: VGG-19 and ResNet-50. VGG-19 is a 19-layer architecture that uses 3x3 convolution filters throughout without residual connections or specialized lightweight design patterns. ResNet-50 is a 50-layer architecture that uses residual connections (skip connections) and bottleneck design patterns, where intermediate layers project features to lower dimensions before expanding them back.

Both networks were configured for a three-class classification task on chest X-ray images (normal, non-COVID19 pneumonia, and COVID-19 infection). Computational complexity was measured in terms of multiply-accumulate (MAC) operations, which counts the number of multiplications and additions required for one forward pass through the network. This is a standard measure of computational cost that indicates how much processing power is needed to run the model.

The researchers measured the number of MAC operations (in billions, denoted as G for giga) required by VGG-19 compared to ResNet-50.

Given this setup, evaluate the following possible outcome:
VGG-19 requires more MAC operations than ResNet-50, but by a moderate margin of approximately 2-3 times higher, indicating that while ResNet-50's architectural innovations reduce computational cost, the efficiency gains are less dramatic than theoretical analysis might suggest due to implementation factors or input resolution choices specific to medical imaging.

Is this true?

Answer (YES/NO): NO